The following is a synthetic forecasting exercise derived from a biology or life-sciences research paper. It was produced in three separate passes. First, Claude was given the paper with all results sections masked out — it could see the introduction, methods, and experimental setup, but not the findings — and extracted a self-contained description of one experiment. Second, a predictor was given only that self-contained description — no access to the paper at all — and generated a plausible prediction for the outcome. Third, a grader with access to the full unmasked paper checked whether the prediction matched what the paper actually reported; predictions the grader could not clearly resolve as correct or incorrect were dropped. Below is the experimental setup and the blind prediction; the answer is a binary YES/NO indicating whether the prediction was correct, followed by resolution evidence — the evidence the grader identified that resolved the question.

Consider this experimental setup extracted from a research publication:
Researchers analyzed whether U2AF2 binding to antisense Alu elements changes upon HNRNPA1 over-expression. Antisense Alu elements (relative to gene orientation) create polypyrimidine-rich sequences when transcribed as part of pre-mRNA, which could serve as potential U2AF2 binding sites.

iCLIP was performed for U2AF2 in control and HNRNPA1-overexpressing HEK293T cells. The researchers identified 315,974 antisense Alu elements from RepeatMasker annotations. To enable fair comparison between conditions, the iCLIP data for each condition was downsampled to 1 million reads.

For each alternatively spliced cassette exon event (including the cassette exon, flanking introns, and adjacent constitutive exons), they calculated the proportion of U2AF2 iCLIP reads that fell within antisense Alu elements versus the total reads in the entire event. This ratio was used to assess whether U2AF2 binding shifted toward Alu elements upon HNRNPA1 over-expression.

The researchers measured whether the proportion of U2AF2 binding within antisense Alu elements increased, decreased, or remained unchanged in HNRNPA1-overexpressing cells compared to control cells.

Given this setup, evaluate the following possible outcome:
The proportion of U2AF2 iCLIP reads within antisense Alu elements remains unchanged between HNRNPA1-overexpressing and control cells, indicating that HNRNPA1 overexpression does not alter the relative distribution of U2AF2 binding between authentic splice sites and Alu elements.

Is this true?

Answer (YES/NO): NO